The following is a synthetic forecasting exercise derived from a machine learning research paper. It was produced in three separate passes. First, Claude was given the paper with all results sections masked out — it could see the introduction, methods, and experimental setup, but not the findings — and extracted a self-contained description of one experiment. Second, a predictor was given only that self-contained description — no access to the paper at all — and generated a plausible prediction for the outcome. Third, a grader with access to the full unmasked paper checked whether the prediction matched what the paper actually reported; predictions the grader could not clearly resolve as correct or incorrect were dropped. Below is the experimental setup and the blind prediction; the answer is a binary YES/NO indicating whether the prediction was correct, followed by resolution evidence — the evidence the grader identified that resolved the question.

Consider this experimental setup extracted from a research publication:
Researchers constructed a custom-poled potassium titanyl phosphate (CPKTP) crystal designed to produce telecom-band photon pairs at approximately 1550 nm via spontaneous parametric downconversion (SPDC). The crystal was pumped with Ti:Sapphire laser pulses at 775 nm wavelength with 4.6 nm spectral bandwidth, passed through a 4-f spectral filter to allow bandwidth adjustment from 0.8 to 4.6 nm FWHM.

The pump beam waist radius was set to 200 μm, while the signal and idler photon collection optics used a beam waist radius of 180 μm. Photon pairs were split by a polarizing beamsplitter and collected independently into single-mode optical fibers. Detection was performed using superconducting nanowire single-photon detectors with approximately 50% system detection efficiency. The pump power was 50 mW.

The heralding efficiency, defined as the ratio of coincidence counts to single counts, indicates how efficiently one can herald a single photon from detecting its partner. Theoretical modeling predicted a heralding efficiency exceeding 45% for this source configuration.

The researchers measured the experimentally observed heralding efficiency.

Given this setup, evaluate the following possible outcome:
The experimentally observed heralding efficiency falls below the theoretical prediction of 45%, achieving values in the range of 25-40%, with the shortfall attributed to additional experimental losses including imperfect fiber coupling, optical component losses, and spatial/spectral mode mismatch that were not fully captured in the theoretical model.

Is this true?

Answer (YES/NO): NO